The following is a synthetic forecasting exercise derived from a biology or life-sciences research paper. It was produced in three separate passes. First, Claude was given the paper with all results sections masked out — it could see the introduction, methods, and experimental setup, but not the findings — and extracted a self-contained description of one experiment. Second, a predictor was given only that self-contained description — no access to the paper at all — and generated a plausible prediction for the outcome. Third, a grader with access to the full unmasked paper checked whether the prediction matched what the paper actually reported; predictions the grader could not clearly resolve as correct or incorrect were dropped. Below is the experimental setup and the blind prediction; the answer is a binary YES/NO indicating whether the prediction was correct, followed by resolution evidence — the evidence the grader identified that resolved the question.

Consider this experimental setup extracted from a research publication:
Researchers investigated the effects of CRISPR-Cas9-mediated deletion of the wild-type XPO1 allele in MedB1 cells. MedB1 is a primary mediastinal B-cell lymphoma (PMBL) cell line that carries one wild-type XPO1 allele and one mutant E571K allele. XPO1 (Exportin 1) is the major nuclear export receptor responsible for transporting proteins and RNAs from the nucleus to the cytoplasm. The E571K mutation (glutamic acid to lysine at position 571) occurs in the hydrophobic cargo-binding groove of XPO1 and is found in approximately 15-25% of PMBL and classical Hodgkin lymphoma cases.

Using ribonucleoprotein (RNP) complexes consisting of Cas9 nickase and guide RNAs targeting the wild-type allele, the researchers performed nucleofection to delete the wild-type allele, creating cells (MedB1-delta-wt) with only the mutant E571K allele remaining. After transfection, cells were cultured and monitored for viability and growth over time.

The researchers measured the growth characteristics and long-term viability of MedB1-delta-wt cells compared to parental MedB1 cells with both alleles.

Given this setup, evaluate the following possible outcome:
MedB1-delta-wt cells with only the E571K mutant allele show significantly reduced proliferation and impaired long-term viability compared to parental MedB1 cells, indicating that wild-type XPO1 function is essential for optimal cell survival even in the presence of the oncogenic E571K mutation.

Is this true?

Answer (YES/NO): YES